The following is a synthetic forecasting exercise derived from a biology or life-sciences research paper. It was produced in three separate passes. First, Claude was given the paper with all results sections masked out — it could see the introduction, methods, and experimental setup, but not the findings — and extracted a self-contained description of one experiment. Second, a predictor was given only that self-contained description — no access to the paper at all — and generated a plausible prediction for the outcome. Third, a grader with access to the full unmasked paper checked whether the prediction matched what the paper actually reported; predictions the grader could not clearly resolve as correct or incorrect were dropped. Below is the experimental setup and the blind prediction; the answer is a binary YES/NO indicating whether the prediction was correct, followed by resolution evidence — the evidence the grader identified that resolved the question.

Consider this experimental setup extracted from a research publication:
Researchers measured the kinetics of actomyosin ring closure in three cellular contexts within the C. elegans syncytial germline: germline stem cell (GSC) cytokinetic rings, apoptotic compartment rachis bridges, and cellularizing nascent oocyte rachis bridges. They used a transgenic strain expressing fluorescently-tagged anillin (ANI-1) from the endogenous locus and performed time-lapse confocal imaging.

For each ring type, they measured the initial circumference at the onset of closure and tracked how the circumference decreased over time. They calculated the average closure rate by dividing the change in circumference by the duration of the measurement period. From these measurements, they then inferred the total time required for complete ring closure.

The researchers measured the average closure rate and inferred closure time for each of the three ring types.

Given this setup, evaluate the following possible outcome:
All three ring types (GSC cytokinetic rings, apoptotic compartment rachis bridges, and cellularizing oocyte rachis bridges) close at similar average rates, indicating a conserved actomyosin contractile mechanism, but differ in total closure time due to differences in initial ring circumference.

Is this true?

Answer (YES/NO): NO